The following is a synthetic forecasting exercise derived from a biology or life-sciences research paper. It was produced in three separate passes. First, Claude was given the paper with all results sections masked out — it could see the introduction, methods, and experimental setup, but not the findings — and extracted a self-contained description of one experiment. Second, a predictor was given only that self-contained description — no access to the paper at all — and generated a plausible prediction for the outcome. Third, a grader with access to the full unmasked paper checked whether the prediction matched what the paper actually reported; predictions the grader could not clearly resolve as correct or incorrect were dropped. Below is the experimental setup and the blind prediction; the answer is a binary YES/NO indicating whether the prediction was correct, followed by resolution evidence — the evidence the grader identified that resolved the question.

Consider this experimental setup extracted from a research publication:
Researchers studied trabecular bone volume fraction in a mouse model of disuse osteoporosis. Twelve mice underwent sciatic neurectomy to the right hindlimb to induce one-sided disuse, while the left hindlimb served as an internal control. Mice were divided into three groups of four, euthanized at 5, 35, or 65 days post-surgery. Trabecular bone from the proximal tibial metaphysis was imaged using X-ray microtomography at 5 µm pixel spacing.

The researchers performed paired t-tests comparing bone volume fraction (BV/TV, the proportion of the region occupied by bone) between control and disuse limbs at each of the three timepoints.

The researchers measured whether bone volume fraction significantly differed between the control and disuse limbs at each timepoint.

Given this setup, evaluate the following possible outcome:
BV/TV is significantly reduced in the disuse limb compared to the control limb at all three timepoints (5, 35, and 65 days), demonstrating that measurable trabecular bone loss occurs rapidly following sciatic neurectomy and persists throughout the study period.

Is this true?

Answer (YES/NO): YES